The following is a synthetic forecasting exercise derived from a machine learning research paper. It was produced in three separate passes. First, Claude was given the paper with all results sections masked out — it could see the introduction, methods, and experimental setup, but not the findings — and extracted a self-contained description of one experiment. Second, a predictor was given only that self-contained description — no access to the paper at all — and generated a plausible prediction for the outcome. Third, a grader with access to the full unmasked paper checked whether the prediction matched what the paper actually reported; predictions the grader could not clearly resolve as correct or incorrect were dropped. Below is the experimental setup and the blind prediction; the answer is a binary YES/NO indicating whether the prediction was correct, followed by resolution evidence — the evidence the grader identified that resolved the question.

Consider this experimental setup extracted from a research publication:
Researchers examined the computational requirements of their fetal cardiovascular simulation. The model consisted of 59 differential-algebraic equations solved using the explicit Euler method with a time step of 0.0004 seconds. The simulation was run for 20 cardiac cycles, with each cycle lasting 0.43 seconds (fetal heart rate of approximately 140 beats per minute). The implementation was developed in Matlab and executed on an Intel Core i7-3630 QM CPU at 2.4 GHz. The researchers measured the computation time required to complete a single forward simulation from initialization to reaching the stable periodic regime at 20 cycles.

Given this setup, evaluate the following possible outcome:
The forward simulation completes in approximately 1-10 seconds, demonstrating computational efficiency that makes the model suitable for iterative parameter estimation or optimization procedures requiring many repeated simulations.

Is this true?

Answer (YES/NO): YES